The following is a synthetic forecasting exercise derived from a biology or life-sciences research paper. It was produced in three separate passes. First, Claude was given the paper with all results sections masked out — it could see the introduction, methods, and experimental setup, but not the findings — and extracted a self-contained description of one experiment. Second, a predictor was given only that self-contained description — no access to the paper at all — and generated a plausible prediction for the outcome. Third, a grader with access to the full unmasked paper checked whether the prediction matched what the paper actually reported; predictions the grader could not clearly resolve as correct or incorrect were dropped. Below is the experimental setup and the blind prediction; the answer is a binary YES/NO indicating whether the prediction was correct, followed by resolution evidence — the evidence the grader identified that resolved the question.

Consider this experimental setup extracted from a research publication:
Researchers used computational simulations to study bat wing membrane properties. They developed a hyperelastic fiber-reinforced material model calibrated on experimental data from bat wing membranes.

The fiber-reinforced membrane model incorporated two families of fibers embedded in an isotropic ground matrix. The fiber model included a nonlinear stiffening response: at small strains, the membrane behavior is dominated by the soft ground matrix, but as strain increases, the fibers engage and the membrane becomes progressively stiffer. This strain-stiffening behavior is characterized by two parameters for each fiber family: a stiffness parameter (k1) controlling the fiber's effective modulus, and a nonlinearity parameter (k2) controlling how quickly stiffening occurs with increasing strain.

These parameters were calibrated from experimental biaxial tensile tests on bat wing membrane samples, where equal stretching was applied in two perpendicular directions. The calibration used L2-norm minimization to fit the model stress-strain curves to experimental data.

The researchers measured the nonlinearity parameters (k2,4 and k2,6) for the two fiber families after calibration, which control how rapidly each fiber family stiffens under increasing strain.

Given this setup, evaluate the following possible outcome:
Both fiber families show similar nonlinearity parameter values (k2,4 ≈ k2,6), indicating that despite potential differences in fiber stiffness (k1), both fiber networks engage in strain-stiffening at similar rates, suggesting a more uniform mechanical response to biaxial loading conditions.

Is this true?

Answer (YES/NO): YES